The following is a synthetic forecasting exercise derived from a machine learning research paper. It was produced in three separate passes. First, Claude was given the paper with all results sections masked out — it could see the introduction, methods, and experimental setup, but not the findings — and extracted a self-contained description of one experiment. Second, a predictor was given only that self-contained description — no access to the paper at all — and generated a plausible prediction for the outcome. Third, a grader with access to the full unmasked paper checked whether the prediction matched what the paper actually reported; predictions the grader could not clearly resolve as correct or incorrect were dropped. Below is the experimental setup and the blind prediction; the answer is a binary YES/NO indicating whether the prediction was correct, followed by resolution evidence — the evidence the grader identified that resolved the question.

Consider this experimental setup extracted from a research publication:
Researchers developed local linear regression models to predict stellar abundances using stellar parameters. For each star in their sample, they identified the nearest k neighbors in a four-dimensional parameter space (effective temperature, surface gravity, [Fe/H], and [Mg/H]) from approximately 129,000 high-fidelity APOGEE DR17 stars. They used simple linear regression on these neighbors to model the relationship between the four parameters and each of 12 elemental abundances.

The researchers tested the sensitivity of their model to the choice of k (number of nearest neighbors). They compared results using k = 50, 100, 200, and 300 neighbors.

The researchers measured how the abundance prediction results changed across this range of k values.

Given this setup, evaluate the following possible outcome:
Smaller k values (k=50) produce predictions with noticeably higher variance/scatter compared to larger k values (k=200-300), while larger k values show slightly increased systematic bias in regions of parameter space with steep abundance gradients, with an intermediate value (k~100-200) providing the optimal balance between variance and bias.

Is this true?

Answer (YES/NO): NO